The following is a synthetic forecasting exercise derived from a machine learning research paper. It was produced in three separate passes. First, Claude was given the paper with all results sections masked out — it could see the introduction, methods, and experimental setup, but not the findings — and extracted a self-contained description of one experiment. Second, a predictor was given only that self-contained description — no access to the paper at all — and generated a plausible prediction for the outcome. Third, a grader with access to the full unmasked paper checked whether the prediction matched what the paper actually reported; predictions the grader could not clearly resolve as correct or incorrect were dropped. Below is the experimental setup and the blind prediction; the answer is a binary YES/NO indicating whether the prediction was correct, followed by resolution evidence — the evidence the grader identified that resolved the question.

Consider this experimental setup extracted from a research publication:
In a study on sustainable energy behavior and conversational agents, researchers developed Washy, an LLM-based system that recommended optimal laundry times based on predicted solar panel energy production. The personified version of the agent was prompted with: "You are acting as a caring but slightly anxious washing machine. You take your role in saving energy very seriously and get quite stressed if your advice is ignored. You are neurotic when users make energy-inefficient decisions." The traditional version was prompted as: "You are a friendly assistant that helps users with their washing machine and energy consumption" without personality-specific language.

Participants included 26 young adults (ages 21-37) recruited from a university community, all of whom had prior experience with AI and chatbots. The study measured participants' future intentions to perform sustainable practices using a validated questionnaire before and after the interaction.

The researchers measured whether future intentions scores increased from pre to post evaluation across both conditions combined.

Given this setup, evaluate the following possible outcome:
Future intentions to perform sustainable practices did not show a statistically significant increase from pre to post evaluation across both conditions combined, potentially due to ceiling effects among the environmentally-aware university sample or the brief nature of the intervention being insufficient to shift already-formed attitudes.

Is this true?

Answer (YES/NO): YES